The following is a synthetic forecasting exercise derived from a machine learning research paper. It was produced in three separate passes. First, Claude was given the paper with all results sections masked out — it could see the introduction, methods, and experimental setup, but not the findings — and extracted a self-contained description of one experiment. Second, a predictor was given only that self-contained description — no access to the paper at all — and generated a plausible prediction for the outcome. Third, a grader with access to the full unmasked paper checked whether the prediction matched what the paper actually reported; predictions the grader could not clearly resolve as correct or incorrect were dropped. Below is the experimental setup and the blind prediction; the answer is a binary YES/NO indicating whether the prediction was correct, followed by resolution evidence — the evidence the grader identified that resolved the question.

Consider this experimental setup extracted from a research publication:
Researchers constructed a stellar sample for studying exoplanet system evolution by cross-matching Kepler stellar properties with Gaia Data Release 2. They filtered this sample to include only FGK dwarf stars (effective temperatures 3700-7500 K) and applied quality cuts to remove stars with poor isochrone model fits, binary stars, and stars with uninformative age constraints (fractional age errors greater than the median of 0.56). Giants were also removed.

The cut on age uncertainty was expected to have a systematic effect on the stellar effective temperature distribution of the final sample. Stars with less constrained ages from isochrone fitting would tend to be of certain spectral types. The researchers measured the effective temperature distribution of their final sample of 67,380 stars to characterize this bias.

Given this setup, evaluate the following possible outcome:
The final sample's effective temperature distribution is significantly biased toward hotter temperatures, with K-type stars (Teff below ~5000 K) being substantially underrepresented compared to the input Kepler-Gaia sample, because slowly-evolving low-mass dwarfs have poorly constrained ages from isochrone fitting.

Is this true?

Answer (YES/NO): YES